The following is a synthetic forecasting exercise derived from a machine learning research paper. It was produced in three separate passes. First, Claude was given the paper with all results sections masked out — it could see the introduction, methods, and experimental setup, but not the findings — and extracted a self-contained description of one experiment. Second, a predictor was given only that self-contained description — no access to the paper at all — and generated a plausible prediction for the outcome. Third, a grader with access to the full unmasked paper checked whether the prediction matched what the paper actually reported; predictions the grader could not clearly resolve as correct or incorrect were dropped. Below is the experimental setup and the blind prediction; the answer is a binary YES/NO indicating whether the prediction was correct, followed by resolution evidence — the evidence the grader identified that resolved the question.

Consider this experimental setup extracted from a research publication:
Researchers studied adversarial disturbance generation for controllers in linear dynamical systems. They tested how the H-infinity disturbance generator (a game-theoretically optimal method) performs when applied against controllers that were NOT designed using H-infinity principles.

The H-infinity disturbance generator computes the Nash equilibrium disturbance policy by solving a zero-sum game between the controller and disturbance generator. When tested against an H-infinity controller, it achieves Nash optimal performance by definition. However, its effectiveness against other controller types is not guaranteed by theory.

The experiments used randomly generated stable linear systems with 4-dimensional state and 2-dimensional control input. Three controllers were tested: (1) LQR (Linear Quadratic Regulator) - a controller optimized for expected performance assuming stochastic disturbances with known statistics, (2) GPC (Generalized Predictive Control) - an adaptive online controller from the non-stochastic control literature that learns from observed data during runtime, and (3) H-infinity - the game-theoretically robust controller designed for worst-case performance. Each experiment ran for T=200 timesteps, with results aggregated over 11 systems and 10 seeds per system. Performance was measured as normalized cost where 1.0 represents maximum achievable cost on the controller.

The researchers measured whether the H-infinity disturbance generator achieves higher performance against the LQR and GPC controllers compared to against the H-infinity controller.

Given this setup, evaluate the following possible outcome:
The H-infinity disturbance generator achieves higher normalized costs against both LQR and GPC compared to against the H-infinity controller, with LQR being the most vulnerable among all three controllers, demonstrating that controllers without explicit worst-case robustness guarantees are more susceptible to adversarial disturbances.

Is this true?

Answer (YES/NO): NO